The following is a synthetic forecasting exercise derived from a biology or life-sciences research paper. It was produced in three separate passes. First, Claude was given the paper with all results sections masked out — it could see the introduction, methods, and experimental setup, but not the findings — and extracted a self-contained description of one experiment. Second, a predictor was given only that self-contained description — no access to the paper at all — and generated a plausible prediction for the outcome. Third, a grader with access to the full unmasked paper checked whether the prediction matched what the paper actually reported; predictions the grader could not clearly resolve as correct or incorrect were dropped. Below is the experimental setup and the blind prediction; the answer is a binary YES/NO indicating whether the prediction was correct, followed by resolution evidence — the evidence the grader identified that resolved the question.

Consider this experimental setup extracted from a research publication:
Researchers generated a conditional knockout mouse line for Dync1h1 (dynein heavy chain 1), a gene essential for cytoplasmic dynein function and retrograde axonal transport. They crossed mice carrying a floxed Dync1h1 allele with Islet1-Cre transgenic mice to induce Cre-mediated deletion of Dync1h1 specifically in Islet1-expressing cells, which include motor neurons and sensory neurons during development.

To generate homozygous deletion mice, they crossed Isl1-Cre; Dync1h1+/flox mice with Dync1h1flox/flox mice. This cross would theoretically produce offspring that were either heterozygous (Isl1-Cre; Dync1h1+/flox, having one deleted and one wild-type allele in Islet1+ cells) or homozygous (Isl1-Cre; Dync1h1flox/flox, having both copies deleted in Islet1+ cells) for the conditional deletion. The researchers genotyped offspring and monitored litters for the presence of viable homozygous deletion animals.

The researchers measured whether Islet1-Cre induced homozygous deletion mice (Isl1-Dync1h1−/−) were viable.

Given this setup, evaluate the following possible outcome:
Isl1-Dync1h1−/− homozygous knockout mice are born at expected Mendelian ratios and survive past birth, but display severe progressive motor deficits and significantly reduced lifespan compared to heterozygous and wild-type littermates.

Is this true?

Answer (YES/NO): NO